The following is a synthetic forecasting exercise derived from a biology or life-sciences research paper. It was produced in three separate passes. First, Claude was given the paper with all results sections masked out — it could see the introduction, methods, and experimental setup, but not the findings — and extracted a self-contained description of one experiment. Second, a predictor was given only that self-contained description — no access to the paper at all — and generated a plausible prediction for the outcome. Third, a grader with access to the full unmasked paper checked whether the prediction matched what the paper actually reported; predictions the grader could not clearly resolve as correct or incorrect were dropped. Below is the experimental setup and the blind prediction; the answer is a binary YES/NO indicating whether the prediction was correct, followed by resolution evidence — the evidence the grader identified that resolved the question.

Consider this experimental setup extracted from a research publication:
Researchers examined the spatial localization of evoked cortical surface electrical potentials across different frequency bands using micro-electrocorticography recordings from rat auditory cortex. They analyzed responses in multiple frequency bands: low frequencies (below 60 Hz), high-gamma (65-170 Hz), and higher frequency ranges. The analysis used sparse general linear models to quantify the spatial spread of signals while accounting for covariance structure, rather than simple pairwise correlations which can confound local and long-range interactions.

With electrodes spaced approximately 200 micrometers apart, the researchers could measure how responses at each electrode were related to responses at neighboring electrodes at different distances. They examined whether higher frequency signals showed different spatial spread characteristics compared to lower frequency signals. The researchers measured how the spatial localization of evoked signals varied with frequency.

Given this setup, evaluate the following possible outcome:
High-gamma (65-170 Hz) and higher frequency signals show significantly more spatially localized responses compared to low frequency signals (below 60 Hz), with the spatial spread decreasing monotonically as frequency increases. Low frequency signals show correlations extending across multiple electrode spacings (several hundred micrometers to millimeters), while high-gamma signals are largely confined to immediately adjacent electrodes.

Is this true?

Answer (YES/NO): NO